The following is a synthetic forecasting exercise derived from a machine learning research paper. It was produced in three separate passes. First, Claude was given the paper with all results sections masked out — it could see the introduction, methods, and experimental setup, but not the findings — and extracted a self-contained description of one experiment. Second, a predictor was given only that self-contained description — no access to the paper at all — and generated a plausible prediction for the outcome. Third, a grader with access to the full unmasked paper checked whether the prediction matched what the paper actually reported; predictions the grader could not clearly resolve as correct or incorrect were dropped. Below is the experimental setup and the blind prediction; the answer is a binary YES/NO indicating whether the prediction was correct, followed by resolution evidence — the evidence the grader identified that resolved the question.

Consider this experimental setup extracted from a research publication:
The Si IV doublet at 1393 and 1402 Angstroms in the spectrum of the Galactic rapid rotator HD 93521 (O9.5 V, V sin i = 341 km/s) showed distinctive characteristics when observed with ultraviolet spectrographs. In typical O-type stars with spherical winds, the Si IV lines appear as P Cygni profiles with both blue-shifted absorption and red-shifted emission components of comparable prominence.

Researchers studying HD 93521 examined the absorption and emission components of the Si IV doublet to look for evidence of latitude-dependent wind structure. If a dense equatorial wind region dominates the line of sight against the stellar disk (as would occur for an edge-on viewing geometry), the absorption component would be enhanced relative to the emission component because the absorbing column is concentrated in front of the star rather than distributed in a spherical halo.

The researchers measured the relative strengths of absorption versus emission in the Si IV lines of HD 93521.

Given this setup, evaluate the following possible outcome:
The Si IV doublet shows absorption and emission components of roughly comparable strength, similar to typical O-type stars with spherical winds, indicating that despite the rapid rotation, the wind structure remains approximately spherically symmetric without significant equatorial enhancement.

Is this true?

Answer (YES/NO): NO